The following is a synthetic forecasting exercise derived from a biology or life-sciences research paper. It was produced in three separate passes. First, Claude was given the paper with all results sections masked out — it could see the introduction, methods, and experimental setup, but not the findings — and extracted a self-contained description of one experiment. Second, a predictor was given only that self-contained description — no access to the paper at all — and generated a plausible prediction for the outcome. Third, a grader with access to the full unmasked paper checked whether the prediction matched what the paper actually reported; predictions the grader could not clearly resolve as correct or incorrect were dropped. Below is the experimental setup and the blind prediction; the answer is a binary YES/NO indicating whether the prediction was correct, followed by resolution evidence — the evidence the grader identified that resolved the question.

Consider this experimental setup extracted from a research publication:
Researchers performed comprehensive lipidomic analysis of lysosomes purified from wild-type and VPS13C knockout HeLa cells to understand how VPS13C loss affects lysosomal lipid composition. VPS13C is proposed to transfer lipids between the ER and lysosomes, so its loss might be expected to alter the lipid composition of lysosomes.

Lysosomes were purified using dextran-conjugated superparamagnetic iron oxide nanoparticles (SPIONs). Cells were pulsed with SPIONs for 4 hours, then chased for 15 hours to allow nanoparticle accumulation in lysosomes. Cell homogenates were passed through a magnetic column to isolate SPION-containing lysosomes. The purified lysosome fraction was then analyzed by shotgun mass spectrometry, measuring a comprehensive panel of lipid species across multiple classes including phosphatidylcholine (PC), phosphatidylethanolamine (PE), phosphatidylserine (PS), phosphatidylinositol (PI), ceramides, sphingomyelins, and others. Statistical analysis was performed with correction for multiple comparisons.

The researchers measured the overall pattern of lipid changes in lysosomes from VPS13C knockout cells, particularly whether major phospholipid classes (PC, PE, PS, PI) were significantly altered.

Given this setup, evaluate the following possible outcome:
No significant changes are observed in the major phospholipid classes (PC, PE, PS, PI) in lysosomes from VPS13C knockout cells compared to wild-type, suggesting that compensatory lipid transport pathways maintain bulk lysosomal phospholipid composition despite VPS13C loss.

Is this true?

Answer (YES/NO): NO